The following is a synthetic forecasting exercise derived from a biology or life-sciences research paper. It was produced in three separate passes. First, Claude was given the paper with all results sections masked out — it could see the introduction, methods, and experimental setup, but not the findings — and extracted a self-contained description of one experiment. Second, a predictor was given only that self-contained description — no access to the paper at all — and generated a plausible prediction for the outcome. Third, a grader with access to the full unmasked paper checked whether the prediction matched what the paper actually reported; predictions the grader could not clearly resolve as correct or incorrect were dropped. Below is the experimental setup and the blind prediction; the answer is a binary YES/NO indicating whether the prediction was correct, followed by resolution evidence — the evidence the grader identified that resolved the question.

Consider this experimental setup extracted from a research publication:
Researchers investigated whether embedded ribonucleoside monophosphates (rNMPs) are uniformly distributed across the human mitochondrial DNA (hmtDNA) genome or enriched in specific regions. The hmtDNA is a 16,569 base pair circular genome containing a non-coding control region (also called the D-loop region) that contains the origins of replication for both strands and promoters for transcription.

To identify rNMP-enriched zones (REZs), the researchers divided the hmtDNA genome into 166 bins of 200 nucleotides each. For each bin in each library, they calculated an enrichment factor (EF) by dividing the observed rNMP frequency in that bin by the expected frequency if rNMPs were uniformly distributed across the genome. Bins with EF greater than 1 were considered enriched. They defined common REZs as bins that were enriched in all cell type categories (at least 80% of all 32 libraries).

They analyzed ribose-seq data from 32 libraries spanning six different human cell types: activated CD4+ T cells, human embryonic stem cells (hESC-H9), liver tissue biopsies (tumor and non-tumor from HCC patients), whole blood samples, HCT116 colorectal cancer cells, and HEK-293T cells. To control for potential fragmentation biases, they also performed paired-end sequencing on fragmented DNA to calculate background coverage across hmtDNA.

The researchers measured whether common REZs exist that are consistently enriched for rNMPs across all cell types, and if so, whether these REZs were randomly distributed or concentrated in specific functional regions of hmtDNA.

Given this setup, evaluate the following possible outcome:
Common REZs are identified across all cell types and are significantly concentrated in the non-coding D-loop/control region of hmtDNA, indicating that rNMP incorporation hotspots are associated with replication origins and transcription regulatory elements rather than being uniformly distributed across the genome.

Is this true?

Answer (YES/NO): NO